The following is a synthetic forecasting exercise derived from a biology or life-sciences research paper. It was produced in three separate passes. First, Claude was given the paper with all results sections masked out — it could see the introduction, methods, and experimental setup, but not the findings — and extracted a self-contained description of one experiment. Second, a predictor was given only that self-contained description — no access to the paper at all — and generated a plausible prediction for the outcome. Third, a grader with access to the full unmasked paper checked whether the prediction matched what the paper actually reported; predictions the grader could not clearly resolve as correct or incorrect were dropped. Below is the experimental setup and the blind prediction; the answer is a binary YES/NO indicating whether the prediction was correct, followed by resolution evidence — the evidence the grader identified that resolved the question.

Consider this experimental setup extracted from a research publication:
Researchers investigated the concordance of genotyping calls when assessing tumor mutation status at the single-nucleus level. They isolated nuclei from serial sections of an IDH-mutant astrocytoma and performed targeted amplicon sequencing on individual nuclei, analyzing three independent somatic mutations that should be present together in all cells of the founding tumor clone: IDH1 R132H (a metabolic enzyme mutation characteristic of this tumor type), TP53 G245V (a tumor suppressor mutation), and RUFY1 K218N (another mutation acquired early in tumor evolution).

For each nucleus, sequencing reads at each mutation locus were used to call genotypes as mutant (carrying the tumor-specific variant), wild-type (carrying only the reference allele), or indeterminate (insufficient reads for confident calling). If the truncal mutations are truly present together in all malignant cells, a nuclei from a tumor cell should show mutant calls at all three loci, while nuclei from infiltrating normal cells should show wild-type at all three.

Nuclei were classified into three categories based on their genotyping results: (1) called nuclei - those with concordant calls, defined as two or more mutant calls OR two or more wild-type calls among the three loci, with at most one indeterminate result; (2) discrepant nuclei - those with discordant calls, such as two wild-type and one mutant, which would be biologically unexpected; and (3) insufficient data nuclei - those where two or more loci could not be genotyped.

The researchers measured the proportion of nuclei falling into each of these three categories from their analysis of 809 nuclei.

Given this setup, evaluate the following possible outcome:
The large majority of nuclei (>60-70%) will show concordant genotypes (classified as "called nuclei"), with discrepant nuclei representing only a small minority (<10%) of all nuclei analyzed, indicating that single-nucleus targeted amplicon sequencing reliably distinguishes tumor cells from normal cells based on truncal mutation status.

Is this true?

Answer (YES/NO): YES